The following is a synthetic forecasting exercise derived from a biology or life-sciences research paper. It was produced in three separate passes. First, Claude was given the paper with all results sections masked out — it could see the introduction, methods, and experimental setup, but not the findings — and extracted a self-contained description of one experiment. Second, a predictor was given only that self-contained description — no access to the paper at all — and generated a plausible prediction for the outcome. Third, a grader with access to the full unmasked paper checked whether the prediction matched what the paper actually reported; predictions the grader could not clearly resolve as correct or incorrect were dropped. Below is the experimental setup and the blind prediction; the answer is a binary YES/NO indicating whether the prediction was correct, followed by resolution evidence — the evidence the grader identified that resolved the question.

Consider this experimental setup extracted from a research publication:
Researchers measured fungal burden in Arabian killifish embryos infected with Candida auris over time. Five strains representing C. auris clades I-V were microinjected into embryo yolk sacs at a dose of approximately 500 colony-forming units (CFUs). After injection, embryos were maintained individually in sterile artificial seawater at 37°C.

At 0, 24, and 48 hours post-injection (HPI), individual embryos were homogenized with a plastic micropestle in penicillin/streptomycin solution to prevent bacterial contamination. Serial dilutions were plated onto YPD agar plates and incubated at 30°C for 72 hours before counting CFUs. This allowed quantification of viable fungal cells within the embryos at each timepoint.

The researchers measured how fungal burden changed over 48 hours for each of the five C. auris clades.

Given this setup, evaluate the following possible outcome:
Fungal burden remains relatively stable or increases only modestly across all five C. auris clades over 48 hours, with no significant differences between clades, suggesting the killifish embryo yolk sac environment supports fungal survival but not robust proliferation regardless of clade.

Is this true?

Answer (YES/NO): NO